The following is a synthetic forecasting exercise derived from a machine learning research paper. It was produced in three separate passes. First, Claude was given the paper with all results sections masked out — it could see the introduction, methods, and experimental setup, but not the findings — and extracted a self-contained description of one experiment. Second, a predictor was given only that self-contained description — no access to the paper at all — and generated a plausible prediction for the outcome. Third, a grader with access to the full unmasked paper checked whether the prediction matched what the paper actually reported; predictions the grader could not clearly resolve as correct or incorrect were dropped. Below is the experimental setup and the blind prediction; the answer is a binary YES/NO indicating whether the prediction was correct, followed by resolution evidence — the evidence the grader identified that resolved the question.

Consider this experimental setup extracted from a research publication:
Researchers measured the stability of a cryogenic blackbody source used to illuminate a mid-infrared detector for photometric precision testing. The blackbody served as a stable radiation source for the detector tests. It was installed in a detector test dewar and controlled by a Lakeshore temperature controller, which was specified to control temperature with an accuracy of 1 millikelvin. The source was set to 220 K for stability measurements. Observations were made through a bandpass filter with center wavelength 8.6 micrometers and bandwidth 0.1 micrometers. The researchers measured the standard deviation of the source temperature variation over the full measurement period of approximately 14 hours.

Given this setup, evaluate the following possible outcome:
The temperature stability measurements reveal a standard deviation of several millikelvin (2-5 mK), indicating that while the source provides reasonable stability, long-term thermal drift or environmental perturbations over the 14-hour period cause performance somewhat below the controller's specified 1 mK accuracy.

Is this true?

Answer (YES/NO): NO